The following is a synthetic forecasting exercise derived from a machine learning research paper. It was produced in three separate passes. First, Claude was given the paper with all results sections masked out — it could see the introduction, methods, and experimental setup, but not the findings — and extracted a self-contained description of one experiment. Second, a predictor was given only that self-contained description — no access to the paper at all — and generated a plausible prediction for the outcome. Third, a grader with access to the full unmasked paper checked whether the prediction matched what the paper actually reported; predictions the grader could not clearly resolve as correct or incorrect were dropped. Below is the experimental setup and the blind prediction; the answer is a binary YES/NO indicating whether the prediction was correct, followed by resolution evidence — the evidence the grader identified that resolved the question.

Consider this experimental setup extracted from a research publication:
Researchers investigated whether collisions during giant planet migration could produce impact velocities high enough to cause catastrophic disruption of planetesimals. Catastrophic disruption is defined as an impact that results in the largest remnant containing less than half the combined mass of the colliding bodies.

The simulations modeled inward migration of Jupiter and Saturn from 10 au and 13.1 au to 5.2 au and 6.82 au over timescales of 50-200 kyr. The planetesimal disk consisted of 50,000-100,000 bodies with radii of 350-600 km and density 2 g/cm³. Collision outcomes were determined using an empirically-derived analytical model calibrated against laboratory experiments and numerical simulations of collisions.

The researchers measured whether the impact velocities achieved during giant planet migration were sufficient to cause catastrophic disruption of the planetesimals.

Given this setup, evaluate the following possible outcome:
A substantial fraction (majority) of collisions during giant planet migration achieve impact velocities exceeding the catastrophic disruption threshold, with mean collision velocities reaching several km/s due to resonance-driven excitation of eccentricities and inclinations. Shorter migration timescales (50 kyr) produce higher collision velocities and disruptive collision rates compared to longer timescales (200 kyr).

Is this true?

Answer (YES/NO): NO